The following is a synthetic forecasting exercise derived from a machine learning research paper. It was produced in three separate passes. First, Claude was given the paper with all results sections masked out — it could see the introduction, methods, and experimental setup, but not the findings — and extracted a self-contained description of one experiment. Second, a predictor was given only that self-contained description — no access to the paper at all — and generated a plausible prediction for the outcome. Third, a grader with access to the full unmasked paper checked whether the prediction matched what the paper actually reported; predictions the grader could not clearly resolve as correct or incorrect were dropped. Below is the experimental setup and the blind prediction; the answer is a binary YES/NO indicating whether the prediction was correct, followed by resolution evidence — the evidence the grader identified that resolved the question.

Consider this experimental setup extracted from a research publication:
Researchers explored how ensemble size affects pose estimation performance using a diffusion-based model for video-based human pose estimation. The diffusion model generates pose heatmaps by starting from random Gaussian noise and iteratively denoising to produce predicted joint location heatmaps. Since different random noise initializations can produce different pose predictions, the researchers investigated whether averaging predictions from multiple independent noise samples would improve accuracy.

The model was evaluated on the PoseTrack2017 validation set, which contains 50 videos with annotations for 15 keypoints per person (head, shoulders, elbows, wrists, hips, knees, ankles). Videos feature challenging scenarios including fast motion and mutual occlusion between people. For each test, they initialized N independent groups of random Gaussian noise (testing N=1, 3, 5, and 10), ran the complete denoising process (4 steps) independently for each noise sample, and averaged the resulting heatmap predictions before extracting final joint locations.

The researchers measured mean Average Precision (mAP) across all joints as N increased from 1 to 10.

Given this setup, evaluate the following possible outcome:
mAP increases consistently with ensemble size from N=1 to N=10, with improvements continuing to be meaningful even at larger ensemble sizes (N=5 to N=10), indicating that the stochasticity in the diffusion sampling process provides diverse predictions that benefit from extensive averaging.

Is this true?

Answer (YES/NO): YES